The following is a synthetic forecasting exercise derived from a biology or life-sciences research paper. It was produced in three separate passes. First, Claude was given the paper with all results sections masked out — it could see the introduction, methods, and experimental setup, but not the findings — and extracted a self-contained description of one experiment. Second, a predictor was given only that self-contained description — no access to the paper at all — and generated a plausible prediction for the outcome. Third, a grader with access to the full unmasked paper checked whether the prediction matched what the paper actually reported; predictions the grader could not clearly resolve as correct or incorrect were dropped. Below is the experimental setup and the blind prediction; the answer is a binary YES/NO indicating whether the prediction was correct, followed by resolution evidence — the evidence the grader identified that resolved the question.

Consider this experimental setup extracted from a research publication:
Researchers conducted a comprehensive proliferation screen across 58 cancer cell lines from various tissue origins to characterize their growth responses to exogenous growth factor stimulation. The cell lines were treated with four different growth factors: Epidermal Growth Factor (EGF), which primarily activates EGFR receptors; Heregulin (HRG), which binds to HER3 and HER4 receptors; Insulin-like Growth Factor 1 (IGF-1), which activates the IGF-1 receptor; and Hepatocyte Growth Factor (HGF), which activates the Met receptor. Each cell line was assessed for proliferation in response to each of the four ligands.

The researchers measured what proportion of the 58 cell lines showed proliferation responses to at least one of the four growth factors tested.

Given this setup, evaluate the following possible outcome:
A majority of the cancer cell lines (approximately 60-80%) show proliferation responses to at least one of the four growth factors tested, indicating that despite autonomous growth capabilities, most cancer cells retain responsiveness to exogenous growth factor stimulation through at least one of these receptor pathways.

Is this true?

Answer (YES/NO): NO